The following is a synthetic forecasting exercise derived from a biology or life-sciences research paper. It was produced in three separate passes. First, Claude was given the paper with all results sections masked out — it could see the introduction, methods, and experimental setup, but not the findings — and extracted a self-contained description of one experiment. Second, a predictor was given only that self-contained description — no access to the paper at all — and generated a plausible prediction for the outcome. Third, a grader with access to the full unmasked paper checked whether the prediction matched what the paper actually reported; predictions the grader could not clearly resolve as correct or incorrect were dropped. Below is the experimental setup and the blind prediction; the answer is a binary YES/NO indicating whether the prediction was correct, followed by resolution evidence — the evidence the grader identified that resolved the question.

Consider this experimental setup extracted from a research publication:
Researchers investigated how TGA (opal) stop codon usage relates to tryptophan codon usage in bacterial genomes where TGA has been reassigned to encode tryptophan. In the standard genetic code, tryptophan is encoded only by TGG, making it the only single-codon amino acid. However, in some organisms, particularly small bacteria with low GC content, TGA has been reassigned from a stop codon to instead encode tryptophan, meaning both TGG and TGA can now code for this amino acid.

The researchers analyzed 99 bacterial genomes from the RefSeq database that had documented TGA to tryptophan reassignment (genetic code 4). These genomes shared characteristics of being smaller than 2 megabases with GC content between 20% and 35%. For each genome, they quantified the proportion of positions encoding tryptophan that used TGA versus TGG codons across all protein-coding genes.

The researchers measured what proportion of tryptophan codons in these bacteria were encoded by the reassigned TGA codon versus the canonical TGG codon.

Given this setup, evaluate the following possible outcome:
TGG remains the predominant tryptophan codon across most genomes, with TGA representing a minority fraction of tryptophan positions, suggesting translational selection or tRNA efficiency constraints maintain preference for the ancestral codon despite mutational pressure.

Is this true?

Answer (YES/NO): NO